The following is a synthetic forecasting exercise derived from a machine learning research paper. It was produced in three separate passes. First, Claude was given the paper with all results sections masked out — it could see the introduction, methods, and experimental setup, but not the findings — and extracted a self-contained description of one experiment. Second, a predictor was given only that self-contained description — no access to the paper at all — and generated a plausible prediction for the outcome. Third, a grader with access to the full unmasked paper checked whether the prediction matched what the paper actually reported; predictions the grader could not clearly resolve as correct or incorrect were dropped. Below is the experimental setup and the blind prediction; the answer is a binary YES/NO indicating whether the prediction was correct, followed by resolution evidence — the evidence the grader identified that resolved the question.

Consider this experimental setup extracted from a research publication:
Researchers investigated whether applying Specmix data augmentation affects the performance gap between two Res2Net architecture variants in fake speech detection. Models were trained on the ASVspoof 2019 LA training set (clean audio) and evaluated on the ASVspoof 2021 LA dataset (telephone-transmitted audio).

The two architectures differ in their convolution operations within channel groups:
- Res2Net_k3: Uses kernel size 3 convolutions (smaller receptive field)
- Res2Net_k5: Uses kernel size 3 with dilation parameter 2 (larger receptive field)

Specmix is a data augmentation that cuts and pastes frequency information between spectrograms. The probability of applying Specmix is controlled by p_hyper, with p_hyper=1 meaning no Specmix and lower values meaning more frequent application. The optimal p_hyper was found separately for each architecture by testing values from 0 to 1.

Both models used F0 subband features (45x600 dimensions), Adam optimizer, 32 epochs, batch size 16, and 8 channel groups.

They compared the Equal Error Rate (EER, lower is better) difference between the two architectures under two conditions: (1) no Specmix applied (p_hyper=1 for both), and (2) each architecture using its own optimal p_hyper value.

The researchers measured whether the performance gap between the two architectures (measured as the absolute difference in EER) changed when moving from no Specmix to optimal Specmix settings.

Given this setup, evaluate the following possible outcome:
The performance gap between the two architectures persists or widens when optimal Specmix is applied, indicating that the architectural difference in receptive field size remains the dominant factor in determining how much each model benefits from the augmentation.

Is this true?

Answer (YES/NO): YES